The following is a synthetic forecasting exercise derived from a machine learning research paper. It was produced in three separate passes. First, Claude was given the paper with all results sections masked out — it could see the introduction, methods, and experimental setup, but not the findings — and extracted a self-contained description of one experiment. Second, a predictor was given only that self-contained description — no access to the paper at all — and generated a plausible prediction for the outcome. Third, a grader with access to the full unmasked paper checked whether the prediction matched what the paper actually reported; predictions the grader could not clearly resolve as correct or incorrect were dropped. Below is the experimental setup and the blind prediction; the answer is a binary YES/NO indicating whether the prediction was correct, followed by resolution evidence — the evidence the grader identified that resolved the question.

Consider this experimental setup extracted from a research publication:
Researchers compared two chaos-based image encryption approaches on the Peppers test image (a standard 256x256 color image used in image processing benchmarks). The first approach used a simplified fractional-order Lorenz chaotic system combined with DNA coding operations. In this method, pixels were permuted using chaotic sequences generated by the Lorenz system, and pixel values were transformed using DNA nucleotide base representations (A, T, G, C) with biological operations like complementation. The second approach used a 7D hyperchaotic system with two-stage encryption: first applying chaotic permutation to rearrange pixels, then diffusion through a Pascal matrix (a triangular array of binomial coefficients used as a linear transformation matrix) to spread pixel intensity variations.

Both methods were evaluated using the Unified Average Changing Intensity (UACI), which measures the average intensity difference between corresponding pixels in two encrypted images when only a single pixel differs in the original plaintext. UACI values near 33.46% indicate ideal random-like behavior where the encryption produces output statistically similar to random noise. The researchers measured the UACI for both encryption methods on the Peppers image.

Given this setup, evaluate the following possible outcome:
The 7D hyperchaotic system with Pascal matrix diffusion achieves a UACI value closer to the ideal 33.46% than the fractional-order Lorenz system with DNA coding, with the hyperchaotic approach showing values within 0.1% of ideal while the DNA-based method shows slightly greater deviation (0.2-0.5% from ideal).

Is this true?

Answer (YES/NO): NO